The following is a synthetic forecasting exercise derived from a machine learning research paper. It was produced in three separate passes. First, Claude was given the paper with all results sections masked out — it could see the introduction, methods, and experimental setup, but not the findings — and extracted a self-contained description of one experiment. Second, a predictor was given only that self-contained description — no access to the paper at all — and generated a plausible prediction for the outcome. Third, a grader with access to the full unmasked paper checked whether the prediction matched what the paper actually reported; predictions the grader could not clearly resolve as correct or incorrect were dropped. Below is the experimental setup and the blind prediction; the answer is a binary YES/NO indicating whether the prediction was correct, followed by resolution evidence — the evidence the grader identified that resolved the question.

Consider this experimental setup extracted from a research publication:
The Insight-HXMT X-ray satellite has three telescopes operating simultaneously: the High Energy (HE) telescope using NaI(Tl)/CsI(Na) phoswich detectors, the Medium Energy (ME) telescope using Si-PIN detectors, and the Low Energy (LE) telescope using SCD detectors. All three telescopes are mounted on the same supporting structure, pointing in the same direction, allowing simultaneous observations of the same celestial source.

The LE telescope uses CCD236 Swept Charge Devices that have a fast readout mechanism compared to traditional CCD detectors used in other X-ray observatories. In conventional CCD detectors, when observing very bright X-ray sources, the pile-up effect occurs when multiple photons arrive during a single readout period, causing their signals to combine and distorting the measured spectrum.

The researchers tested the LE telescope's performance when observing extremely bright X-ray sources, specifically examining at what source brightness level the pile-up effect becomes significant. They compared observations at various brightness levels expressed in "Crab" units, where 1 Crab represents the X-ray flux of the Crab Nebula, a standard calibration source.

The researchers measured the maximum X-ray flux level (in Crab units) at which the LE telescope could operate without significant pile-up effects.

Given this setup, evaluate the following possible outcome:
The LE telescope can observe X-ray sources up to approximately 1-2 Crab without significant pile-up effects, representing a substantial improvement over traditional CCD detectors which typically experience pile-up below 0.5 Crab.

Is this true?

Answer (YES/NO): NO